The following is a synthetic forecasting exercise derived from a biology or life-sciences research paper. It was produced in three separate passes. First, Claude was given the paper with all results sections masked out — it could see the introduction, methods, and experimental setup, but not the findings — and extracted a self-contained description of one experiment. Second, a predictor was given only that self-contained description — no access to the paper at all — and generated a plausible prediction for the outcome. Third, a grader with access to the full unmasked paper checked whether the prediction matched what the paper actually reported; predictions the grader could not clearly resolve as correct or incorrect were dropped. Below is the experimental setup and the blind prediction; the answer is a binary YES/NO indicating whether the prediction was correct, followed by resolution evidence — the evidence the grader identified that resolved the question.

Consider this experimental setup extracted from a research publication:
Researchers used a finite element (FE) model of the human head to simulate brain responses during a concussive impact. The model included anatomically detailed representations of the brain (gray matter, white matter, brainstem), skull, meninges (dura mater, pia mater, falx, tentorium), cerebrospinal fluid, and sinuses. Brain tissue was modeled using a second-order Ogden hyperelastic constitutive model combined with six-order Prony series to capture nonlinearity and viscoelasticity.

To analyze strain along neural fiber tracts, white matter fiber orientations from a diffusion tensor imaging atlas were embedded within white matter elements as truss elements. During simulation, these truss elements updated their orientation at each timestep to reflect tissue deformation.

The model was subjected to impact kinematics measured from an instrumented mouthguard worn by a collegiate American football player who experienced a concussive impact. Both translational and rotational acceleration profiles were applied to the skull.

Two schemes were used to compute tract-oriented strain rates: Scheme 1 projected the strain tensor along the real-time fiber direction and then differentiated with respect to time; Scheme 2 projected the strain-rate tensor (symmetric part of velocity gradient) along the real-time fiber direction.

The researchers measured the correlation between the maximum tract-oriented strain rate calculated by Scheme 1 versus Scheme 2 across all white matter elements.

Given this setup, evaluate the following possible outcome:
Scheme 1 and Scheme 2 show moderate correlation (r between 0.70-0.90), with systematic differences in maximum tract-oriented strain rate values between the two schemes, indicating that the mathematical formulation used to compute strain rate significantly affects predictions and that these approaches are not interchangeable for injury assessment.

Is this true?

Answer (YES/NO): YES